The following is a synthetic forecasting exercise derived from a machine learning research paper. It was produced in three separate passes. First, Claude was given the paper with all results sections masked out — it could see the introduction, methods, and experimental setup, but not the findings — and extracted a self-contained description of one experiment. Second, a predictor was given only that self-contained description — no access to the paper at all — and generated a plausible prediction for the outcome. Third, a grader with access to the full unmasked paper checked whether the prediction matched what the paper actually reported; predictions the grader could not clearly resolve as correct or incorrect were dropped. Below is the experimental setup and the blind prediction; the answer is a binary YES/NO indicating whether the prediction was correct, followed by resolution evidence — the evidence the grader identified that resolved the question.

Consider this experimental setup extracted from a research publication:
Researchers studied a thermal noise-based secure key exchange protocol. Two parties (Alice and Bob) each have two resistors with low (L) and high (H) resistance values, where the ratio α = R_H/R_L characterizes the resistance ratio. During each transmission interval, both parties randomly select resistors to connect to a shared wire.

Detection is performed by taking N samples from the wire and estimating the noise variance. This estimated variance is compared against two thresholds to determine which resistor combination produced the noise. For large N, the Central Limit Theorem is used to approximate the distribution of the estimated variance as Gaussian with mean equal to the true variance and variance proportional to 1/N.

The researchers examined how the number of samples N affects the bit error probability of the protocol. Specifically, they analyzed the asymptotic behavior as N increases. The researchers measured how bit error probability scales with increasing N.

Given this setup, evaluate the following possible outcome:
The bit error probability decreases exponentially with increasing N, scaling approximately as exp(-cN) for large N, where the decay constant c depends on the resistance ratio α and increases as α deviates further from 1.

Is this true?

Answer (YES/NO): NO